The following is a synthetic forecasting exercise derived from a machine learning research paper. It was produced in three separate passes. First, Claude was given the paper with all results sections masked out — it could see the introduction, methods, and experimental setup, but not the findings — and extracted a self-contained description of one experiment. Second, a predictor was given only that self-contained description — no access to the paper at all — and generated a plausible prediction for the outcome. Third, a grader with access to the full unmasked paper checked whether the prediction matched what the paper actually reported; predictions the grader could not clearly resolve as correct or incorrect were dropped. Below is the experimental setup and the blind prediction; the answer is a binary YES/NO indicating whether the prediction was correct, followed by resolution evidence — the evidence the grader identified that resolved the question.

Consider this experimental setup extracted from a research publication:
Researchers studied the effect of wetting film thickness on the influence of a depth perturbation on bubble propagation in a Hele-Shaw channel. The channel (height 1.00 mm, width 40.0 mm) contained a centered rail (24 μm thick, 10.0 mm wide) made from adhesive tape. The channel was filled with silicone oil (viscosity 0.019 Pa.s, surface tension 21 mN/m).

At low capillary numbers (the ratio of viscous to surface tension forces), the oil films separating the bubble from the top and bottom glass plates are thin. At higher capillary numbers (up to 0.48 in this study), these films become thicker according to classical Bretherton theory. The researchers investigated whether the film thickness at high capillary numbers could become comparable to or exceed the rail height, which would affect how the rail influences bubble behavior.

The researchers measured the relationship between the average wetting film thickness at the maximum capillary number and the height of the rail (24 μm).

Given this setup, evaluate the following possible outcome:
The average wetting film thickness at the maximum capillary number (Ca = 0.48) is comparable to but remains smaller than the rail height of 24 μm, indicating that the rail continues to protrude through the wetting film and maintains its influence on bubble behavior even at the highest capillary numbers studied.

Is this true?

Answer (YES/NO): NO